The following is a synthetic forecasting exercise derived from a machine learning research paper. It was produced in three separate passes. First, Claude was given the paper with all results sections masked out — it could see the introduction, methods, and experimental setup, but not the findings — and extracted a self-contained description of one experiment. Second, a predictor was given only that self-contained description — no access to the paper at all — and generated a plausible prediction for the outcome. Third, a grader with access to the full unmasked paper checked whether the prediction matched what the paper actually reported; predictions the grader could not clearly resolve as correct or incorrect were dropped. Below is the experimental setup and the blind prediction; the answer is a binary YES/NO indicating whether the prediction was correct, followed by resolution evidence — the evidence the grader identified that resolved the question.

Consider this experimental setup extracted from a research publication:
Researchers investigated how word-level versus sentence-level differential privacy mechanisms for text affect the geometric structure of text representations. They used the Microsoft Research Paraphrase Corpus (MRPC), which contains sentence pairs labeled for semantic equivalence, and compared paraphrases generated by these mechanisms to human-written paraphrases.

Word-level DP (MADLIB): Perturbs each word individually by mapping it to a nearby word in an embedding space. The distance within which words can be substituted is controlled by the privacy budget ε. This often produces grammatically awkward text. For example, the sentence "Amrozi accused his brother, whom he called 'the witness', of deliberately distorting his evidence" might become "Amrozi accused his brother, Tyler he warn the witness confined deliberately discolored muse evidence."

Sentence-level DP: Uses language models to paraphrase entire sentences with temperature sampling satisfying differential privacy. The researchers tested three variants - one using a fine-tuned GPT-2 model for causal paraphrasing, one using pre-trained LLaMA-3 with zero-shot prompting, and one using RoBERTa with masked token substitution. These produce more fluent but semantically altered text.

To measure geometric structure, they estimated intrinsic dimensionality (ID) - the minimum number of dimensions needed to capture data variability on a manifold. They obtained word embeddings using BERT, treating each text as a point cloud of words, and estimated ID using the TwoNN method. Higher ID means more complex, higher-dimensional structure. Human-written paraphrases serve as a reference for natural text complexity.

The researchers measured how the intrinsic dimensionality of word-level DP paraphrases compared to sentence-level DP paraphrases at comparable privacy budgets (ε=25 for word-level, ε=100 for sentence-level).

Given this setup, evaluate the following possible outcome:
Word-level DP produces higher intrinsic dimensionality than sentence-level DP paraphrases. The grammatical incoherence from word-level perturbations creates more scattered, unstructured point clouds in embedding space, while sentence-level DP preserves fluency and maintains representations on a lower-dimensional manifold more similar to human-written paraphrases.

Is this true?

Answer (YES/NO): YES